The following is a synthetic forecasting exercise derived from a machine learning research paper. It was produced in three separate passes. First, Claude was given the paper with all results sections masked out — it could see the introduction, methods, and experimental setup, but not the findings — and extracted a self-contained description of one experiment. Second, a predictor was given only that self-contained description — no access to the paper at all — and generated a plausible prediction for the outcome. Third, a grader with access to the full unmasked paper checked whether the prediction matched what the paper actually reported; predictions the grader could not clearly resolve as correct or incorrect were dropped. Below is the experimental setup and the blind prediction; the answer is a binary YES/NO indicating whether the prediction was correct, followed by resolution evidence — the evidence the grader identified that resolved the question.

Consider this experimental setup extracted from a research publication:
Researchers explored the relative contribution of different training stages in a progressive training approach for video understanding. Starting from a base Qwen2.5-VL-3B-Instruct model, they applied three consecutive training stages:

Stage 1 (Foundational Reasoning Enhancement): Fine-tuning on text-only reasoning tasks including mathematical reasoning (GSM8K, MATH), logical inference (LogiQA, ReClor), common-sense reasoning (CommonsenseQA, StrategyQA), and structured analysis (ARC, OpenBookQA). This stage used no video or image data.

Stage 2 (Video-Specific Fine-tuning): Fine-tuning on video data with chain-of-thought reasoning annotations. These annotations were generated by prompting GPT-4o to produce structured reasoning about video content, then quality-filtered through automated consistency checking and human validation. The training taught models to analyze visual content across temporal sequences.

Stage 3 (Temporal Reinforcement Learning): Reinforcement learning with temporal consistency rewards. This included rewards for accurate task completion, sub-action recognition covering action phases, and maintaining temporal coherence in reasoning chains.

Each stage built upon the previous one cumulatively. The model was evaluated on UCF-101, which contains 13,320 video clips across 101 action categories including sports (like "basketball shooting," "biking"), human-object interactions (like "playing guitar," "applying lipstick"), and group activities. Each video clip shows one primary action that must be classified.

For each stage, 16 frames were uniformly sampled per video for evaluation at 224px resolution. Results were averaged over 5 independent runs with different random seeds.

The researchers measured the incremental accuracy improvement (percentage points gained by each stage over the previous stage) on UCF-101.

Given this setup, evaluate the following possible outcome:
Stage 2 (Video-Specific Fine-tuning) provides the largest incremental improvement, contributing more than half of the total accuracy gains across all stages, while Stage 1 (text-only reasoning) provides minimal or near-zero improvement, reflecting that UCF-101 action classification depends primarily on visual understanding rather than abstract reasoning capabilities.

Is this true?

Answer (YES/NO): NO